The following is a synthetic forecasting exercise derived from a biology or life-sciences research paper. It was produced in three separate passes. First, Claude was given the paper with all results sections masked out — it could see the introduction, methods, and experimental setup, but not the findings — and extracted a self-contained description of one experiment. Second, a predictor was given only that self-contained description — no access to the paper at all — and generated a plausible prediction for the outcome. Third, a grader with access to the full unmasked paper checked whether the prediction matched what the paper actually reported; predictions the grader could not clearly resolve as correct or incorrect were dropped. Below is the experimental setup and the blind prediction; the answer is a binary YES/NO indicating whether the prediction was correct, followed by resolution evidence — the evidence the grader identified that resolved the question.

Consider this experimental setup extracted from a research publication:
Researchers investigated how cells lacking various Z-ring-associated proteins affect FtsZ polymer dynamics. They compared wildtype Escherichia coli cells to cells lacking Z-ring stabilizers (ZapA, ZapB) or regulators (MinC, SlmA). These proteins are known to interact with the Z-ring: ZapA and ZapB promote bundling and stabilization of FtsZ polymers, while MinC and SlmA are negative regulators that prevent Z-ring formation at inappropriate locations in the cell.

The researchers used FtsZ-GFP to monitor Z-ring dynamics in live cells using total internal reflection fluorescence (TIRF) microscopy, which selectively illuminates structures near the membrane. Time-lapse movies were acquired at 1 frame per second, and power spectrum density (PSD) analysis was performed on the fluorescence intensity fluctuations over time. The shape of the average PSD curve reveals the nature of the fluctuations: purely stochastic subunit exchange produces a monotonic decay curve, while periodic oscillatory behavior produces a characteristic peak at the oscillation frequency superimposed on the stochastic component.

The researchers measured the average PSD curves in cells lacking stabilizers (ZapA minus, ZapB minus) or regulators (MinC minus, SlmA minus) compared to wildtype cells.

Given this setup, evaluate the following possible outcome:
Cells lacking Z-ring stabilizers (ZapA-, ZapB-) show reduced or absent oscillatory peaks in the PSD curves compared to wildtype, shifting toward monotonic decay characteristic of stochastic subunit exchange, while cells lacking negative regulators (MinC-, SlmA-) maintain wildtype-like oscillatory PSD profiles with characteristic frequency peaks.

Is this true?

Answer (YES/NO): NO